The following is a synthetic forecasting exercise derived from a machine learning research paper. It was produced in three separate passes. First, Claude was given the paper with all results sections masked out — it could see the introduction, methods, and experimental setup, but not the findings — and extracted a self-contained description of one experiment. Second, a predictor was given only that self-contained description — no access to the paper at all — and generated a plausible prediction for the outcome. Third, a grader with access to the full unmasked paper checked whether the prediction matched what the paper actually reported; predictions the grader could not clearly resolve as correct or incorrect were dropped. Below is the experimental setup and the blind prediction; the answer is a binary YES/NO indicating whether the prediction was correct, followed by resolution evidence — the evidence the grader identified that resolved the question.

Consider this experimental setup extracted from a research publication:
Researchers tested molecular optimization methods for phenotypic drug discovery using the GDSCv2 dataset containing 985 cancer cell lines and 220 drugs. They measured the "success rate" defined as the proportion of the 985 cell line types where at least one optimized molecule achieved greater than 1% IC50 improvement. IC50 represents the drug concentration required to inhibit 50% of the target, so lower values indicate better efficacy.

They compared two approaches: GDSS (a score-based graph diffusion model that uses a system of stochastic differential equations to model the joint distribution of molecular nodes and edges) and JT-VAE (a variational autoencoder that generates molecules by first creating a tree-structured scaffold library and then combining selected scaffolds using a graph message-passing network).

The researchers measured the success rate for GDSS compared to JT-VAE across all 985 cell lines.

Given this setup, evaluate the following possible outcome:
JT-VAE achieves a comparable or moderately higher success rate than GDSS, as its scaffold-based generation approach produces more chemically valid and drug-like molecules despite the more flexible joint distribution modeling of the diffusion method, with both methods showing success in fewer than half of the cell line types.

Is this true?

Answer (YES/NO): NO